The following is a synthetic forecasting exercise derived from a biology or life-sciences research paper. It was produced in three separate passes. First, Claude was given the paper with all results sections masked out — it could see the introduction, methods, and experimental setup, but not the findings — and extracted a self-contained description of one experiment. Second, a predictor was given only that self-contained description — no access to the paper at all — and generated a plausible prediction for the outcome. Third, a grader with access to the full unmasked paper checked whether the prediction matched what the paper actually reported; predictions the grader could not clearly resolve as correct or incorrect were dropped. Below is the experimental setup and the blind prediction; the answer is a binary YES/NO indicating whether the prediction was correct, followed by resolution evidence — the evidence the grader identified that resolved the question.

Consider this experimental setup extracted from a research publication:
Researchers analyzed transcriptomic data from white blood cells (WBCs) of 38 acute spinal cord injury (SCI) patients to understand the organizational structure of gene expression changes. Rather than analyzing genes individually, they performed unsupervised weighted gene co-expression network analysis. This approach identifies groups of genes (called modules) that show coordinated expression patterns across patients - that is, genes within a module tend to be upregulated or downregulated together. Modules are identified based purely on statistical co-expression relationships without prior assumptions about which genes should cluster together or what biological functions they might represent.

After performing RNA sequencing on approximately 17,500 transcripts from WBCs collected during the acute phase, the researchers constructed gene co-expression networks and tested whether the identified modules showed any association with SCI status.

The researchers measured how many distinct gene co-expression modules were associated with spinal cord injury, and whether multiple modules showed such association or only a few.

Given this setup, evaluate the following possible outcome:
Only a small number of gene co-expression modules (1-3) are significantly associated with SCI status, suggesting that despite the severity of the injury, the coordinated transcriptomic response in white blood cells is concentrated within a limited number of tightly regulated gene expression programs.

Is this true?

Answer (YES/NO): NO